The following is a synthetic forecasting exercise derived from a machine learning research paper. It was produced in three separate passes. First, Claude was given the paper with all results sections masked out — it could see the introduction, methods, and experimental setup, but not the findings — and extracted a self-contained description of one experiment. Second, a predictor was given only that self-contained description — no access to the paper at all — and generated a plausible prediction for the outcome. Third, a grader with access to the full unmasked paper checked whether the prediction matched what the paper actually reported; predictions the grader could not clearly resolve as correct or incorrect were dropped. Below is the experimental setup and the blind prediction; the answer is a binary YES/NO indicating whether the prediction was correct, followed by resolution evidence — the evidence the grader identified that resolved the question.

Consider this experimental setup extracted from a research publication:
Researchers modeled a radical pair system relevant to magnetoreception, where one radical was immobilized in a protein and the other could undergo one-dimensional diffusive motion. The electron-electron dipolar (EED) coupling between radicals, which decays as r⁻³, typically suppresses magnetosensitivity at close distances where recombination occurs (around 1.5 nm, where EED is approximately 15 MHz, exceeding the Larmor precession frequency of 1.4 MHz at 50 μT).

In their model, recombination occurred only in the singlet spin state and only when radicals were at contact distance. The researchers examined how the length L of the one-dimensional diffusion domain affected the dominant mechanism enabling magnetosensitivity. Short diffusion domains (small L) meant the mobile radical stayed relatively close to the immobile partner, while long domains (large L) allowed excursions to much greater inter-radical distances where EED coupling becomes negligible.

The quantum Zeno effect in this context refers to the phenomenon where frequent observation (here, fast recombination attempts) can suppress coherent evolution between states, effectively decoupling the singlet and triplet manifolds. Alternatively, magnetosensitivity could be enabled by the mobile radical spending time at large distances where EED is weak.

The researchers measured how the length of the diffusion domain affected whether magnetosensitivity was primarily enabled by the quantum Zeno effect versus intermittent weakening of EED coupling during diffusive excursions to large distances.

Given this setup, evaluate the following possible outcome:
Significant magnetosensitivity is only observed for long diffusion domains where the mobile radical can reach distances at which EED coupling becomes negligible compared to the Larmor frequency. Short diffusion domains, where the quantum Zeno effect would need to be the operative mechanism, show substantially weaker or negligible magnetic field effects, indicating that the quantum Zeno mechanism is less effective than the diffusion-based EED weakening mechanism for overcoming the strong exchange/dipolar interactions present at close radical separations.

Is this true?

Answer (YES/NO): NO